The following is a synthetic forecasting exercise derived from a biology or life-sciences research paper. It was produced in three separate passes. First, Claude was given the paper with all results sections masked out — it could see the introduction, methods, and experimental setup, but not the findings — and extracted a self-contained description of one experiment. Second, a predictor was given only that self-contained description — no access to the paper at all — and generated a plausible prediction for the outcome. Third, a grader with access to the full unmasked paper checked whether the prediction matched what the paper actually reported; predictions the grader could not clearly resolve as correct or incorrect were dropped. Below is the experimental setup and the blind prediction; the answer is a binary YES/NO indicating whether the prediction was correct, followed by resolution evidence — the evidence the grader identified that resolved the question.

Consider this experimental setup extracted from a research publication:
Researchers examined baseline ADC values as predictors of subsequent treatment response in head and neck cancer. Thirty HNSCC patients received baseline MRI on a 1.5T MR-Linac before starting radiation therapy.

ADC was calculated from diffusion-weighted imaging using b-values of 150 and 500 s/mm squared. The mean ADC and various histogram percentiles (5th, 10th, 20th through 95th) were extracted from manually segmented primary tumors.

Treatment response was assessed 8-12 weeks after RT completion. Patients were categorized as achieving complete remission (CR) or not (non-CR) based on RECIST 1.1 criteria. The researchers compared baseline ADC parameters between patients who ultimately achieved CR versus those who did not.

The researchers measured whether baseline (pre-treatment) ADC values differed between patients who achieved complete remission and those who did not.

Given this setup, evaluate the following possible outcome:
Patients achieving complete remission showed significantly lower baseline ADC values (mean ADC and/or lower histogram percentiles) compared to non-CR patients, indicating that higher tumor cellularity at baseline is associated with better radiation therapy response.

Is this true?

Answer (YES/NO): NO